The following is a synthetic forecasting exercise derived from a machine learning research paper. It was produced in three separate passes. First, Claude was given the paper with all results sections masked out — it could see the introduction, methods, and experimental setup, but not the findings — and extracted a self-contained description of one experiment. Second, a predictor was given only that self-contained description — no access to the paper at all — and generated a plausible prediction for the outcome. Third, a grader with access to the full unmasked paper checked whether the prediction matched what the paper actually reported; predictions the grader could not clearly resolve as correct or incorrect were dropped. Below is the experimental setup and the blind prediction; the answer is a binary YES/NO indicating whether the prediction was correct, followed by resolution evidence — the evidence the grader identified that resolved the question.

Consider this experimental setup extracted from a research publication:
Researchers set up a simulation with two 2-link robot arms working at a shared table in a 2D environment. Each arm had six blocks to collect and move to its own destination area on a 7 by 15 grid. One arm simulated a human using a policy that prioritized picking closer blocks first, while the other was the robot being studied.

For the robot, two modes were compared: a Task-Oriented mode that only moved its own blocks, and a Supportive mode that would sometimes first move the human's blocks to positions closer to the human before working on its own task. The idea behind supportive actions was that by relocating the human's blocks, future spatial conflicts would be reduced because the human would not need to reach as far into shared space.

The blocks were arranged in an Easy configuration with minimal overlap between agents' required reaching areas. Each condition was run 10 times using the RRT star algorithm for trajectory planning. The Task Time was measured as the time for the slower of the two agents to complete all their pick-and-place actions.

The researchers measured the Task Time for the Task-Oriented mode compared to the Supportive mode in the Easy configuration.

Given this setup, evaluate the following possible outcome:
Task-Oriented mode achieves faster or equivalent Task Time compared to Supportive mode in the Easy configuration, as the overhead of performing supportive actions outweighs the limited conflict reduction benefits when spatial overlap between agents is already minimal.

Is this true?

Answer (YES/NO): YES